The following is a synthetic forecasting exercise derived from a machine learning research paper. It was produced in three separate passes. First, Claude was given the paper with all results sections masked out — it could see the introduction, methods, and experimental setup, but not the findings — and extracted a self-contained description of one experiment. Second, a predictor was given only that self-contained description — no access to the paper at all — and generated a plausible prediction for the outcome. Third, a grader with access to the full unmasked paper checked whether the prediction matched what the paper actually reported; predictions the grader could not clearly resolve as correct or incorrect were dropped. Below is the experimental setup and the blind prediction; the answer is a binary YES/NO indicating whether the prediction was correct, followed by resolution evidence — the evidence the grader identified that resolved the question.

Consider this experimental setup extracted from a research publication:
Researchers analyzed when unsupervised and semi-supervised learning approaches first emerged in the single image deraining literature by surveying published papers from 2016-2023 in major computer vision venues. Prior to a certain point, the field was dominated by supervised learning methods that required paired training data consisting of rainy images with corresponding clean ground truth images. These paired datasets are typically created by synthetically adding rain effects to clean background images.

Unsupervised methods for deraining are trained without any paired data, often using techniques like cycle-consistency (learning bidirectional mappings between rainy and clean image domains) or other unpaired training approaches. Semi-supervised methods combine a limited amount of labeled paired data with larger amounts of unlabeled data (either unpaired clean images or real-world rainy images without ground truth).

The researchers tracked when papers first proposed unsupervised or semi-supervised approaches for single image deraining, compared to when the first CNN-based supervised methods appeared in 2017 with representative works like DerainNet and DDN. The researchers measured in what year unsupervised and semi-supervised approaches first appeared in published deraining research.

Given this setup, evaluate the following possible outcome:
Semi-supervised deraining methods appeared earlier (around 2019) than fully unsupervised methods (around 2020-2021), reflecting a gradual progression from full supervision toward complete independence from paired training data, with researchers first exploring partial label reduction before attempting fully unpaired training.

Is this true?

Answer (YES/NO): NO